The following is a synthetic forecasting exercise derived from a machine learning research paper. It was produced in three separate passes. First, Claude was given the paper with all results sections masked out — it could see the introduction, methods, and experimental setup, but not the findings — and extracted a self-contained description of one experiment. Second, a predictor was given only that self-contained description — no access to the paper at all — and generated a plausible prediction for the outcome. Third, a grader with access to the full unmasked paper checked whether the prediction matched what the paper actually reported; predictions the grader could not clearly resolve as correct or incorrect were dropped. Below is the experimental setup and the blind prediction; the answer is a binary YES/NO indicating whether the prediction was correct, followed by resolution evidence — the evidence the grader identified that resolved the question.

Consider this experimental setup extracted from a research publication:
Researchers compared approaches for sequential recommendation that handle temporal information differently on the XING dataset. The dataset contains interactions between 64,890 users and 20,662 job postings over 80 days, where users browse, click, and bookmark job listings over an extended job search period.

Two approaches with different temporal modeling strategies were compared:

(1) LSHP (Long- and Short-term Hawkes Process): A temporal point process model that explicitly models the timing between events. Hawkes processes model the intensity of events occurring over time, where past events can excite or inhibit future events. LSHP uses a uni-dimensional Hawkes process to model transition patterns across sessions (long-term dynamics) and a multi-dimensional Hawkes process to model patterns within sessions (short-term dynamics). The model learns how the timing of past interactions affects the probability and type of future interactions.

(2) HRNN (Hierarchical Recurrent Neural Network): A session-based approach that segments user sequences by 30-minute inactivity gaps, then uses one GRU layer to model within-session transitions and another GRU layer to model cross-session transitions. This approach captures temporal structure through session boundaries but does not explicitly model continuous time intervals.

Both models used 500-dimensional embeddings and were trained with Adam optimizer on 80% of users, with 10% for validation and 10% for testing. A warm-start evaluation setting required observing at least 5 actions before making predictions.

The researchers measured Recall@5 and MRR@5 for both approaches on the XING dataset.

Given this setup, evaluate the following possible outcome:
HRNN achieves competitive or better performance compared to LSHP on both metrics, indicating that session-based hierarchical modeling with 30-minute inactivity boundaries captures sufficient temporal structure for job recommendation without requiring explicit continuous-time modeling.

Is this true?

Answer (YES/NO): YES